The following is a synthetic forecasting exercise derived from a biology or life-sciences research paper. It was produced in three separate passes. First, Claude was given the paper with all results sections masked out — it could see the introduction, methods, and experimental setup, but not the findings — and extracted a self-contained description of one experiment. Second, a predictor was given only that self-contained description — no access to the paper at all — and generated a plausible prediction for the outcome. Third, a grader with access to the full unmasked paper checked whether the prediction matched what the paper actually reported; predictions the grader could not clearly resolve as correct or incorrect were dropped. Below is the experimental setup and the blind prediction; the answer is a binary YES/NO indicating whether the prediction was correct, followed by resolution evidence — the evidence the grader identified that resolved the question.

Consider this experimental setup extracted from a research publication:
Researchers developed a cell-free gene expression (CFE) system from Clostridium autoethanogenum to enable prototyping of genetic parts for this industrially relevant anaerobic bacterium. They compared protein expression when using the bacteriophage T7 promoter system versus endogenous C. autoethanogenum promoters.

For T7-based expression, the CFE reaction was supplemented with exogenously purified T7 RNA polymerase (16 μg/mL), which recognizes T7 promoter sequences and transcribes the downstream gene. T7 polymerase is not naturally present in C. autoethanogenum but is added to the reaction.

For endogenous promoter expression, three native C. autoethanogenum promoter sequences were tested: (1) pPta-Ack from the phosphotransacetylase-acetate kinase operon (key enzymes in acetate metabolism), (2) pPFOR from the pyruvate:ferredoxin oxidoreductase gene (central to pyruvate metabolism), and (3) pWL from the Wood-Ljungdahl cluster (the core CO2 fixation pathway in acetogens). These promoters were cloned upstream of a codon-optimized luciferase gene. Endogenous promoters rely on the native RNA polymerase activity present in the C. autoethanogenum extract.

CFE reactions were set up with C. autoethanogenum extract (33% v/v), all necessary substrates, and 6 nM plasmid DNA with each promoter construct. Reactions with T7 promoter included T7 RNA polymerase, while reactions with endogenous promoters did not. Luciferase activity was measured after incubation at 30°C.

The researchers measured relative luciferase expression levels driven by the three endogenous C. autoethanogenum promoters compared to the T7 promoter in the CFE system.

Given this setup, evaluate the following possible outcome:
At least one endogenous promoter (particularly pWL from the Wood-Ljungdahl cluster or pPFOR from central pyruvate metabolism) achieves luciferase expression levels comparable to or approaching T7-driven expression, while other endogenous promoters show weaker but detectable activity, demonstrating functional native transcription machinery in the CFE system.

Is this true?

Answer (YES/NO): NO